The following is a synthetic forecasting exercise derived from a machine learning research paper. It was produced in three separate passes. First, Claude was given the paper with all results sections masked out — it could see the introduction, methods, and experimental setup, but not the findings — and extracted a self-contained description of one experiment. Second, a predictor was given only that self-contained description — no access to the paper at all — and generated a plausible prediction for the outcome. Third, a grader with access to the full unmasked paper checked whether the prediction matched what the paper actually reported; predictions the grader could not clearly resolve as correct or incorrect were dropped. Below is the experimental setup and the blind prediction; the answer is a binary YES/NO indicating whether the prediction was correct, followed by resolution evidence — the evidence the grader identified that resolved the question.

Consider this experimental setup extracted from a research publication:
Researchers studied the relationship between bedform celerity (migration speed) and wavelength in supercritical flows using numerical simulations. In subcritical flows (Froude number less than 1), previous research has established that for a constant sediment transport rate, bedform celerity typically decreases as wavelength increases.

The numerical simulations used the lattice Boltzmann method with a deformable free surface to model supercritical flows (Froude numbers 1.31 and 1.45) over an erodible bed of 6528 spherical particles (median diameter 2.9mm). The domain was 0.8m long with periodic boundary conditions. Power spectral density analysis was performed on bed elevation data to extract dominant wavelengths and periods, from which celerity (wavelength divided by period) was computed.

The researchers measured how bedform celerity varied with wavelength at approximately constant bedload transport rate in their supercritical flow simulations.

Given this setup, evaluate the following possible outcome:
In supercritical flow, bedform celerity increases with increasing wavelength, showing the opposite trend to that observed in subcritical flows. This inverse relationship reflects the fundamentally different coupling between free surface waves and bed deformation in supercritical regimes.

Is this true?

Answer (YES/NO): YES